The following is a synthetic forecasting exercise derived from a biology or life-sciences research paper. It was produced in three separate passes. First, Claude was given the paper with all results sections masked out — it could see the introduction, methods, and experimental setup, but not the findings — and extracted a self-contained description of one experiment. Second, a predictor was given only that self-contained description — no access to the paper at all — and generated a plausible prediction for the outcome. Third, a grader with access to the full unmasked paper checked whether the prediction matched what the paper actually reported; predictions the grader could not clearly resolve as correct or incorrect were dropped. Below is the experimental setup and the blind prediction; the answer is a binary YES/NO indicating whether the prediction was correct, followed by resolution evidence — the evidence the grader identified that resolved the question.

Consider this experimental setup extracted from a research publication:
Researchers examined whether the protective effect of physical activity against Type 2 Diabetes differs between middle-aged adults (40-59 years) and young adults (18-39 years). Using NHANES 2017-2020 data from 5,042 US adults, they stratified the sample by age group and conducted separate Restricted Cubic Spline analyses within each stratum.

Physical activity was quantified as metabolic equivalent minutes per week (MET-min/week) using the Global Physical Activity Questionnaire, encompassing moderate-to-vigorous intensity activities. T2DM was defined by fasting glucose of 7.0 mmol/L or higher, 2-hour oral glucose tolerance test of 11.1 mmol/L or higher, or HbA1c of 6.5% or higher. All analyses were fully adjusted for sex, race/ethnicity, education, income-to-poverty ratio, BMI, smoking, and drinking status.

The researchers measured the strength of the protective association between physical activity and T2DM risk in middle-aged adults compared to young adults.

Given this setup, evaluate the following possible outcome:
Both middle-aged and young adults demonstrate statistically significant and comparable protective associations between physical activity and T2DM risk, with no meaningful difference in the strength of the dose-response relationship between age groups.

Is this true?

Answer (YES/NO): NO